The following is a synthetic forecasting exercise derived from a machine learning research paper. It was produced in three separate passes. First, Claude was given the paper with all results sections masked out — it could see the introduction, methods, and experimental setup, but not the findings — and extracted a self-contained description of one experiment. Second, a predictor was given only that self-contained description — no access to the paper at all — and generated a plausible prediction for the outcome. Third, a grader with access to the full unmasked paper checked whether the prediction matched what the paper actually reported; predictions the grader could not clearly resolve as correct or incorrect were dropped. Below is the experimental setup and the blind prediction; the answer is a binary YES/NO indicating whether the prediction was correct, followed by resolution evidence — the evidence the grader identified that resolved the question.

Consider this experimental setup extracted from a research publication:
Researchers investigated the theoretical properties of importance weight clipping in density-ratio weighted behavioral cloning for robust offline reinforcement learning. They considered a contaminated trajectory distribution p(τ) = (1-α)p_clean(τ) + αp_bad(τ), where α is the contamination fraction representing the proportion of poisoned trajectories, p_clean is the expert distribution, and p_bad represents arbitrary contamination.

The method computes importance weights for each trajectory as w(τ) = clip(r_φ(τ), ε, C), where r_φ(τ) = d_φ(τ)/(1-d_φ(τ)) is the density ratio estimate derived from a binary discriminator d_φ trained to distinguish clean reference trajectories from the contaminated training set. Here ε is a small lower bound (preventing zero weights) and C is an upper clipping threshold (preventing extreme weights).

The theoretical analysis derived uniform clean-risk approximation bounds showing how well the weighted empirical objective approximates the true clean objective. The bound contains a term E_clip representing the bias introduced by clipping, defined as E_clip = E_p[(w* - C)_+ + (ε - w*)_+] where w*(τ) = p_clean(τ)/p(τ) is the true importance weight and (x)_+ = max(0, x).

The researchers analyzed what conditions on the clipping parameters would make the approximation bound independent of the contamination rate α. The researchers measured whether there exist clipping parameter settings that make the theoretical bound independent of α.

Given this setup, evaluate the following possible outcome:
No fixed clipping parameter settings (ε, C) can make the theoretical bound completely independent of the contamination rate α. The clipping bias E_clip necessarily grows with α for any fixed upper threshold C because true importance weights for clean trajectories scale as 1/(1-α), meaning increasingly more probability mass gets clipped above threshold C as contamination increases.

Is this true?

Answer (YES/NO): NO